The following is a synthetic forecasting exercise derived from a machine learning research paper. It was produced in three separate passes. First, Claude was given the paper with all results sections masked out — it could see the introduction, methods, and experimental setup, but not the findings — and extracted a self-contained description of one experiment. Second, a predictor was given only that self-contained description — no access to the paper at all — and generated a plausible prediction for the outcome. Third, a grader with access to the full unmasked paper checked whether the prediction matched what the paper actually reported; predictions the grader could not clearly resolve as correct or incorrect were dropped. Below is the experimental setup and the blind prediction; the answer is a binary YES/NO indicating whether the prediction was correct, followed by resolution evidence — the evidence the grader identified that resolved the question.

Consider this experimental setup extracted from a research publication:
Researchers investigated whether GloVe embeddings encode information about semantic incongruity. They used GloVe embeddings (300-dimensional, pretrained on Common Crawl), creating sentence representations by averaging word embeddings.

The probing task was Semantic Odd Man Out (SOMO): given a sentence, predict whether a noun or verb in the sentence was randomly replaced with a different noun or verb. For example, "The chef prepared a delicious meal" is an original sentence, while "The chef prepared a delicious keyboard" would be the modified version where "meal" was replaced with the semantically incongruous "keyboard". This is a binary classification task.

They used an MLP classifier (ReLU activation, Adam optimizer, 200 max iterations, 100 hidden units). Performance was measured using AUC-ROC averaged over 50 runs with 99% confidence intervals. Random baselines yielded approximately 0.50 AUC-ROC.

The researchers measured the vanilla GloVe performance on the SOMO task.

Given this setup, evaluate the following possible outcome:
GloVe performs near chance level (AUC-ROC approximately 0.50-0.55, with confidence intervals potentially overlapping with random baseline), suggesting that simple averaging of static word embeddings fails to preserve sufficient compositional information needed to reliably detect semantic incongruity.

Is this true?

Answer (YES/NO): NO